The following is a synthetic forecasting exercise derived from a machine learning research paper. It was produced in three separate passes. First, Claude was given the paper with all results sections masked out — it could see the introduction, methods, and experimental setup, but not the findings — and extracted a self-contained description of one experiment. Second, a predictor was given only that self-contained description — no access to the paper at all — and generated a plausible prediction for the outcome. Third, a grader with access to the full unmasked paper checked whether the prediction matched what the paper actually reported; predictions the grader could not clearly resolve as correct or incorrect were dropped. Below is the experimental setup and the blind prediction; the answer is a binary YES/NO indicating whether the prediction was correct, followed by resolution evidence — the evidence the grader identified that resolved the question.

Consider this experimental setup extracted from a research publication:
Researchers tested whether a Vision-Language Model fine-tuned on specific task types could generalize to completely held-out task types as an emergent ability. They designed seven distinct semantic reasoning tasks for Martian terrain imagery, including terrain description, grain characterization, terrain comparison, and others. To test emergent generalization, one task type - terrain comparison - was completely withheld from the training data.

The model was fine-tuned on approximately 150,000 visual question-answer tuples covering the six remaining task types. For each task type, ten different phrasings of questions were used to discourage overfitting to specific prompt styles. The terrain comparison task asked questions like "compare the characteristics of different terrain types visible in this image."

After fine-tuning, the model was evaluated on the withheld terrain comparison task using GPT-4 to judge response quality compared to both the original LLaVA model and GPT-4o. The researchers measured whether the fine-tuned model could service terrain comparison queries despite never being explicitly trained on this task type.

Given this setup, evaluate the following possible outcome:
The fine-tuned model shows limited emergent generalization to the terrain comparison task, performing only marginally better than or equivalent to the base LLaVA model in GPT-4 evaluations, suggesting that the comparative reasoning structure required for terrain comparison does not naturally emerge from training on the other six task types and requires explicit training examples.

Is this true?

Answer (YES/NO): NO